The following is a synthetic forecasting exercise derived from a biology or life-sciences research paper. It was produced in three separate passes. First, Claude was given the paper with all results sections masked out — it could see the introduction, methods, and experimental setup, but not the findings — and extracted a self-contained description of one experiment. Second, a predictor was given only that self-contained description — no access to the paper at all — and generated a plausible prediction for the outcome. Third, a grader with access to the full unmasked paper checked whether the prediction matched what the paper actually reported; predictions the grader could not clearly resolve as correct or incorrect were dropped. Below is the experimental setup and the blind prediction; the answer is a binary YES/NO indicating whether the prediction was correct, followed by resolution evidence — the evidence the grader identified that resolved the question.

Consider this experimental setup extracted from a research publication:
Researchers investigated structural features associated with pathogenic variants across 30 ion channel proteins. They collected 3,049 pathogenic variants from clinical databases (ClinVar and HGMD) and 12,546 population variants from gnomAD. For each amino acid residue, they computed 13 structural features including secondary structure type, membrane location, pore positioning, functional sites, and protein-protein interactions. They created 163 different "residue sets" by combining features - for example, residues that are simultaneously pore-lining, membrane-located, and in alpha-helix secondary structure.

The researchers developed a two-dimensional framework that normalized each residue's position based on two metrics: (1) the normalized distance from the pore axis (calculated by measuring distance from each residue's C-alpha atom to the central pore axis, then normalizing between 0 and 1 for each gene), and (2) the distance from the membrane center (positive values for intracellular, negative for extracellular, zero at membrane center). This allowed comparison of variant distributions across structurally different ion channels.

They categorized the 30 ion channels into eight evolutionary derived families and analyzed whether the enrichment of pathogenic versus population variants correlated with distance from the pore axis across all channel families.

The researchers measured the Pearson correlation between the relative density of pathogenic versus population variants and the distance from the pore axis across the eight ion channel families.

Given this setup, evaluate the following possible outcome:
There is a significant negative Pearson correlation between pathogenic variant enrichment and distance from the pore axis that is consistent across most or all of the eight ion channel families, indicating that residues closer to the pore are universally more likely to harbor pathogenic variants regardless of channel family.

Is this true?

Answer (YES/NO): YES